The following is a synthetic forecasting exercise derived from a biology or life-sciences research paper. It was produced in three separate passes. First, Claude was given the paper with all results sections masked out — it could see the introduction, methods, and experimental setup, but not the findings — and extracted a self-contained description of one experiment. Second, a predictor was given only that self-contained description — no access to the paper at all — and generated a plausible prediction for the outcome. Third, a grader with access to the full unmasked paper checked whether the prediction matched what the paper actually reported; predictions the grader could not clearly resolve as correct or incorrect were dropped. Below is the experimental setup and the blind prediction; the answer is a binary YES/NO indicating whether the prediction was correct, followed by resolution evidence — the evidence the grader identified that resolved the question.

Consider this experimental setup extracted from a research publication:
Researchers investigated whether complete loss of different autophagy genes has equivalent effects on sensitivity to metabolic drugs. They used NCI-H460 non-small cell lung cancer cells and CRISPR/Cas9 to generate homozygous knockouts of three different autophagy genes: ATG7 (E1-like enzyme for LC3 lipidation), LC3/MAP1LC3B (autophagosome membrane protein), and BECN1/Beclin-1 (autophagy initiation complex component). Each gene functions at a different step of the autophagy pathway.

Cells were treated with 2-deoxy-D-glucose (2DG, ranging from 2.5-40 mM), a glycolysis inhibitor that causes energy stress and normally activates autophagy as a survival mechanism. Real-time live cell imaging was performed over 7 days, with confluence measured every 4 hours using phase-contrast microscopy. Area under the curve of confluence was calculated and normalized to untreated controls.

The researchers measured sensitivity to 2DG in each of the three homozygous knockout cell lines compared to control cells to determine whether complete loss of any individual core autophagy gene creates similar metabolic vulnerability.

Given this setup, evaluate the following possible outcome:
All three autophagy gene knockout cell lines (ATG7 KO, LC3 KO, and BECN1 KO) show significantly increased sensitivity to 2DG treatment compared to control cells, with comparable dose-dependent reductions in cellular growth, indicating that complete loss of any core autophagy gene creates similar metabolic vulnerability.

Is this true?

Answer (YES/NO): NO